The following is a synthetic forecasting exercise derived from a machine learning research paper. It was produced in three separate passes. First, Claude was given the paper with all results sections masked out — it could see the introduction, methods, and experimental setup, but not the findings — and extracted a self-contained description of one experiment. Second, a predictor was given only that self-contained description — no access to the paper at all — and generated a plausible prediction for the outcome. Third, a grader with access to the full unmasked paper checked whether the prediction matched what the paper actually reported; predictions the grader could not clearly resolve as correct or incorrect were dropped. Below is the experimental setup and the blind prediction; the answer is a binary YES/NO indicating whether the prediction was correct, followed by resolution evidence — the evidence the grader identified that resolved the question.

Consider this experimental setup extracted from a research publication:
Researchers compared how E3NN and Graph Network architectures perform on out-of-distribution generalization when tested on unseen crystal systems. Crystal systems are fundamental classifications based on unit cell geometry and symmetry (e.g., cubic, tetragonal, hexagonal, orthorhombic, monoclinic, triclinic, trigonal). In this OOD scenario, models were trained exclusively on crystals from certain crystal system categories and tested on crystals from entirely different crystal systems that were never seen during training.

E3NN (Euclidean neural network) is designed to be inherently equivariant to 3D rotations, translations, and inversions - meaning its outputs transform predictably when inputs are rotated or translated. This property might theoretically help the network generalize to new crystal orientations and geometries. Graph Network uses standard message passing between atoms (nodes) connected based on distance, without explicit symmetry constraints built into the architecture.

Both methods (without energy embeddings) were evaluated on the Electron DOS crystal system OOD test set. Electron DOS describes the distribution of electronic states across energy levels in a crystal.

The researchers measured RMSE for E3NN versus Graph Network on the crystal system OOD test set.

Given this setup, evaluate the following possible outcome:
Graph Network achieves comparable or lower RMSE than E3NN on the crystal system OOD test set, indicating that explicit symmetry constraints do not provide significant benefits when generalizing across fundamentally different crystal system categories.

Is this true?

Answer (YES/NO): NO